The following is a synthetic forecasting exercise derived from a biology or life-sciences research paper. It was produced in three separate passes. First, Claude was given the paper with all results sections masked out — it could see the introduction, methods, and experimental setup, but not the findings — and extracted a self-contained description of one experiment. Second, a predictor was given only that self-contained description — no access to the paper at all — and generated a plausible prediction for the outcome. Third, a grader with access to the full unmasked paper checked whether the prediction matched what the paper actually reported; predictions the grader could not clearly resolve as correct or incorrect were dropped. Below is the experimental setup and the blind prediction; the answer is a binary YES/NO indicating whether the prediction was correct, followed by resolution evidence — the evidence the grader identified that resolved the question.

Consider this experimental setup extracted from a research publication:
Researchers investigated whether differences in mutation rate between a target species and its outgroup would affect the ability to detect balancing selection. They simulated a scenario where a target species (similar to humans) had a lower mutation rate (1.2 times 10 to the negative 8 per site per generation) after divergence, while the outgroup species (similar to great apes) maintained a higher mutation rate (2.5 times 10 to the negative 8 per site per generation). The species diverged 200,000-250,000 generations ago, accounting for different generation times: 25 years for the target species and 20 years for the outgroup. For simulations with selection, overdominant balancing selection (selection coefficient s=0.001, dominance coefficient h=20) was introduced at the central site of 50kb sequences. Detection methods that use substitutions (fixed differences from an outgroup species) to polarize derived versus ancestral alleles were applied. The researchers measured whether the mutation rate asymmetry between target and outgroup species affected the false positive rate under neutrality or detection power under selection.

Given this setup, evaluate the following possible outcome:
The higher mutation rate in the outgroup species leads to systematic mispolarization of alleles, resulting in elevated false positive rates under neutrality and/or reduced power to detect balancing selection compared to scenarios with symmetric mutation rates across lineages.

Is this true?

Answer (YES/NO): NO